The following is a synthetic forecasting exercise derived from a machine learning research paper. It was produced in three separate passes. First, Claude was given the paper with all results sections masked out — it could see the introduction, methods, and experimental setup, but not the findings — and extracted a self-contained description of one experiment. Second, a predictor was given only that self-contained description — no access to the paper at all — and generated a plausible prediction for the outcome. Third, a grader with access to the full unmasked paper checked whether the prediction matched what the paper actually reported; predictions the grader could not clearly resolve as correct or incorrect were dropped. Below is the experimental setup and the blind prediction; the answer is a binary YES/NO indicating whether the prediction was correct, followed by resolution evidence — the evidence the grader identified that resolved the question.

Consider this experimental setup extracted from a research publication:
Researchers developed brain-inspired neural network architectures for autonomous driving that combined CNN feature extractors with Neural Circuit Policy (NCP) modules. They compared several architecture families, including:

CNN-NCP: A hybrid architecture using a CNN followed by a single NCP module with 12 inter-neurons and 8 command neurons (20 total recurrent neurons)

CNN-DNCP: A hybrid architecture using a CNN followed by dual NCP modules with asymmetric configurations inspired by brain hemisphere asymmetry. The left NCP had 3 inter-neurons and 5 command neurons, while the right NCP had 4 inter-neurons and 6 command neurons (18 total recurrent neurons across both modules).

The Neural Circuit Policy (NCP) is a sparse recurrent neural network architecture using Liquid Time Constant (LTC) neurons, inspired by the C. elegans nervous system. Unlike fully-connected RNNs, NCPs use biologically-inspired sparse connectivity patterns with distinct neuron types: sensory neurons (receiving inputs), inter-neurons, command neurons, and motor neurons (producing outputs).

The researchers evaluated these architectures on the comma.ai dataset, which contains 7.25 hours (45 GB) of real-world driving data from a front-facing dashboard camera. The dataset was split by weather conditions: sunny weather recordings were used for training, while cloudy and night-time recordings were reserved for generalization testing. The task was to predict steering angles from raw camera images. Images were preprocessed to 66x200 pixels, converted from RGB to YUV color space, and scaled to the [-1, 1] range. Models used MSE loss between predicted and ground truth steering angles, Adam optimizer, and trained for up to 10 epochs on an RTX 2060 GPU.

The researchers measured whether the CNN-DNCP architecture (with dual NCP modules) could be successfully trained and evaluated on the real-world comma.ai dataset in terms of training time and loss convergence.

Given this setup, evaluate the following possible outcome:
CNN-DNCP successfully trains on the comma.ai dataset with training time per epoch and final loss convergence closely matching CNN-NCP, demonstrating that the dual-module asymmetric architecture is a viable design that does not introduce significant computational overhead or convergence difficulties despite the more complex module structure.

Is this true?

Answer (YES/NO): NO